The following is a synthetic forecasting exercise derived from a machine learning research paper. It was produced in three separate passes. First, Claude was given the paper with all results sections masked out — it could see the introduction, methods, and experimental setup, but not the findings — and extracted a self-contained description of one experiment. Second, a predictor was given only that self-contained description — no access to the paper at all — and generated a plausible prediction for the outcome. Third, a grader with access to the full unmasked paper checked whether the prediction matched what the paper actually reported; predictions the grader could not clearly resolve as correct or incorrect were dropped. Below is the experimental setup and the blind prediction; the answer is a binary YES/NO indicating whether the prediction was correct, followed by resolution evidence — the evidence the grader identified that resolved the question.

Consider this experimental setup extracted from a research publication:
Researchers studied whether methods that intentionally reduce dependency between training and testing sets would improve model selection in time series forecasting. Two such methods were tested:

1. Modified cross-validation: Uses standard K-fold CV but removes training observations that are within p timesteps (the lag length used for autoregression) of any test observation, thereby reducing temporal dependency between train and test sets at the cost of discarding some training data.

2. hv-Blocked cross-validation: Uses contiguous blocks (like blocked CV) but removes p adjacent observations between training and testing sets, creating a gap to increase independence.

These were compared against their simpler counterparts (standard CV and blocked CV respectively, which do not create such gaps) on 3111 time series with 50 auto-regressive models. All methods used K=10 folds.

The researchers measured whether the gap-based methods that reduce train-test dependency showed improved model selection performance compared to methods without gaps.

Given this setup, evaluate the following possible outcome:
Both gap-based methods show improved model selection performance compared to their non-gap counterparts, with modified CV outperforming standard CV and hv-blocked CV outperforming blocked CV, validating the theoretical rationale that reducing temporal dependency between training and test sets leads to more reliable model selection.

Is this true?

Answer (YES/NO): NO